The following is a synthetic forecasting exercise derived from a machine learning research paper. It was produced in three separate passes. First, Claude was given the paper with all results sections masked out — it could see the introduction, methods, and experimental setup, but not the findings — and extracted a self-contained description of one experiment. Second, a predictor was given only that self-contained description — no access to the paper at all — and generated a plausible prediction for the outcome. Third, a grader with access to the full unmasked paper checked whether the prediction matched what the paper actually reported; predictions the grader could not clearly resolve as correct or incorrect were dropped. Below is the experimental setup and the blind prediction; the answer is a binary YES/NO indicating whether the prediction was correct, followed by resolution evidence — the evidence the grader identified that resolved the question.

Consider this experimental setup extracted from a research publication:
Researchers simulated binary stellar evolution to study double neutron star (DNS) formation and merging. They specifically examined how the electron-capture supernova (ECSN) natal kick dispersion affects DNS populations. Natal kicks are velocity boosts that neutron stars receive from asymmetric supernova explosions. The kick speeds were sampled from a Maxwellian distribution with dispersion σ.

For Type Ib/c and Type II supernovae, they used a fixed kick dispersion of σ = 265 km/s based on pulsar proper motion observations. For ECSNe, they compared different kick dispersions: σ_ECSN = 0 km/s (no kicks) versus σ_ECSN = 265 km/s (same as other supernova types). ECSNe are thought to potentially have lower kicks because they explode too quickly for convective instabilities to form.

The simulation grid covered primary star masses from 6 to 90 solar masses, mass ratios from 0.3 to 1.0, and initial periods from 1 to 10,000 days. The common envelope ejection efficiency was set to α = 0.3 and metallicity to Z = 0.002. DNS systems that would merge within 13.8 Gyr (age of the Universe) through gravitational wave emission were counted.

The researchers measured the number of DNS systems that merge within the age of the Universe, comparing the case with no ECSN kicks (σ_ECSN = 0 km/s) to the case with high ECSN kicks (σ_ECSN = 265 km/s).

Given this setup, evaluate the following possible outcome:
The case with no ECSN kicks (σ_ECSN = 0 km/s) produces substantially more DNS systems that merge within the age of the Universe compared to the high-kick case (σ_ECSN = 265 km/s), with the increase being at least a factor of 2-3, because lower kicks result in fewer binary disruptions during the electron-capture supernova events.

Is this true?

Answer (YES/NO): YES